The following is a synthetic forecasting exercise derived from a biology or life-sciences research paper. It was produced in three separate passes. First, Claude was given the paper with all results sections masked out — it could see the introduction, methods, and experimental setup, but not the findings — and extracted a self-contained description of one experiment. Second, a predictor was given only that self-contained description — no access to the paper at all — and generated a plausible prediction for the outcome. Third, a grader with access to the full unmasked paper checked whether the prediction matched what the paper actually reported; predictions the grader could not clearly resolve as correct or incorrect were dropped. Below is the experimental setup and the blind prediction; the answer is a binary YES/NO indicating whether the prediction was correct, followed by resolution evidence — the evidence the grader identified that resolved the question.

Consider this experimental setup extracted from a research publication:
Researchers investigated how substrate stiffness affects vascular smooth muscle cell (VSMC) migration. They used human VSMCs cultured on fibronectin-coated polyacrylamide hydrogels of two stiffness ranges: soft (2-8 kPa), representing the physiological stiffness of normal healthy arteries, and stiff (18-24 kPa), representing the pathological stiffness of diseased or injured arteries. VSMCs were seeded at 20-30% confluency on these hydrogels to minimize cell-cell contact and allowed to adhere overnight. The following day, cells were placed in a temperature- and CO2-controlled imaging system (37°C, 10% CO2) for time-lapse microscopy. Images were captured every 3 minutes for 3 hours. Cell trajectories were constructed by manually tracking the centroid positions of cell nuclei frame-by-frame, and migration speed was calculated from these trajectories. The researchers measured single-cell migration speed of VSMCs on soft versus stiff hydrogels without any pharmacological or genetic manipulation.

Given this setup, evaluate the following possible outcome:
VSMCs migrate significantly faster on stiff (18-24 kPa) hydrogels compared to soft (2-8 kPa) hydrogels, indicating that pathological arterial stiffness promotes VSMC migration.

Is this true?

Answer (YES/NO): YES